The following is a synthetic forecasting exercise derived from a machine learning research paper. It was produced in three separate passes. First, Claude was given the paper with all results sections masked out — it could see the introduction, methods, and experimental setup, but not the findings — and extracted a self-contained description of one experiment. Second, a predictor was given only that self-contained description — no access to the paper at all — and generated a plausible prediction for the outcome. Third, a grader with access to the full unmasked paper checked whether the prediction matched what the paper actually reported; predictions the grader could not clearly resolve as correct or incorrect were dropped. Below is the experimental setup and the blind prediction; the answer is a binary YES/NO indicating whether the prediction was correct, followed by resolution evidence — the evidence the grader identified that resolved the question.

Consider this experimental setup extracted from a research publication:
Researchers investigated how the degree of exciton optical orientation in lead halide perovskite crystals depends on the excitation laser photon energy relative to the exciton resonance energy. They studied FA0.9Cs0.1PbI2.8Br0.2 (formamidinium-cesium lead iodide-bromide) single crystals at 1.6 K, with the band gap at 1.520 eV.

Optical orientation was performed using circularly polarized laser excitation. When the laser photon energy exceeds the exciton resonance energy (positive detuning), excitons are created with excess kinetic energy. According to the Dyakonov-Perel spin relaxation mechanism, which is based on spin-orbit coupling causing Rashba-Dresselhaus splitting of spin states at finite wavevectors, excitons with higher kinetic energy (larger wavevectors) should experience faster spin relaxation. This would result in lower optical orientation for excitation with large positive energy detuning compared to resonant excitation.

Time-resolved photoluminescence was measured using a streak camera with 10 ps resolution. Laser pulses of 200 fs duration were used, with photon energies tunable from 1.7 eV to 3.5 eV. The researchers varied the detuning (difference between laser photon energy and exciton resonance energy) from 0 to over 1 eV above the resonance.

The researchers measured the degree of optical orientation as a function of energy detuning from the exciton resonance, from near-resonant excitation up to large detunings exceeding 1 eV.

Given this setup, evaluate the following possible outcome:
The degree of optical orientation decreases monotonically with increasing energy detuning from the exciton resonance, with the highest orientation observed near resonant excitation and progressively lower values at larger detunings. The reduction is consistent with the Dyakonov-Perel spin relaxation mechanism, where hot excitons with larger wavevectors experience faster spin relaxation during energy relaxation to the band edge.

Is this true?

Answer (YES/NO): NO